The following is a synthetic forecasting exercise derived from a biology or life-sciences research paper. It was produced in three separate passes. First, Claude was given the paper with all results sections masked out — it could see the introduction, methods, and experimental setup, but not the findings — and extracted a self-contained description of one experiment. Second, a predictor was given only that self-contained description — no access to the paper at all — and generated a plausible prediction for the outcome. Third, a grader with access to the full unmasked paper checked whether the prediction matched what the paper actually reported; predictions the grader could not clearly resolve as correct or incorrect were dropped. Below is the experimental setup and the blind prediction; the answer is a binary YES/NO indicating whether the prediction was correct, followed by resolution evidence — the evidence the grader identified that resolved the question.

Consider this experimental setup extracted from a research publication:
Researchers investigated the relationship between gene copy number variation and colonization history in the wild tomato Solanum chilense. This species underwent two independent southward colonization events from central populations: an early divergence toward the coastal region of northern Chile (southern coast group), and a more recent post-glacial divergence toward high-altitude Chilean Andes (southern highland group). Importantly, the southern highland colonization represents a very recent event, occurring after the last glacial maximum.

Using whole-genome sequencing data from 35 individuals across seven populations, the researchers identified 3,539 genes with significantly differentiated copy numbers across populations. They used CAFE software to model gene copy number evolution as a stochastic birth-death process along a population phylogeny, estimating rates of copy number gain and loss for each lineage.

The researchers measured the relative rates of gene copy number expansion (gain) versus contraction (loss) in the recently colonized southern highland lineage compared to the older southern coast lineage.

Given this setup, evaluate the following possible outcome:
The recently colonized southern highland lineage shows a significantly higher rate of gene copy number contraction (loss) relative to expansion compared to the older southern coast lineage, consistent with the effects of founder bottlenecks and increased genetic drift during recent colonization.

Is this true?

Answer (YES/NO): NO